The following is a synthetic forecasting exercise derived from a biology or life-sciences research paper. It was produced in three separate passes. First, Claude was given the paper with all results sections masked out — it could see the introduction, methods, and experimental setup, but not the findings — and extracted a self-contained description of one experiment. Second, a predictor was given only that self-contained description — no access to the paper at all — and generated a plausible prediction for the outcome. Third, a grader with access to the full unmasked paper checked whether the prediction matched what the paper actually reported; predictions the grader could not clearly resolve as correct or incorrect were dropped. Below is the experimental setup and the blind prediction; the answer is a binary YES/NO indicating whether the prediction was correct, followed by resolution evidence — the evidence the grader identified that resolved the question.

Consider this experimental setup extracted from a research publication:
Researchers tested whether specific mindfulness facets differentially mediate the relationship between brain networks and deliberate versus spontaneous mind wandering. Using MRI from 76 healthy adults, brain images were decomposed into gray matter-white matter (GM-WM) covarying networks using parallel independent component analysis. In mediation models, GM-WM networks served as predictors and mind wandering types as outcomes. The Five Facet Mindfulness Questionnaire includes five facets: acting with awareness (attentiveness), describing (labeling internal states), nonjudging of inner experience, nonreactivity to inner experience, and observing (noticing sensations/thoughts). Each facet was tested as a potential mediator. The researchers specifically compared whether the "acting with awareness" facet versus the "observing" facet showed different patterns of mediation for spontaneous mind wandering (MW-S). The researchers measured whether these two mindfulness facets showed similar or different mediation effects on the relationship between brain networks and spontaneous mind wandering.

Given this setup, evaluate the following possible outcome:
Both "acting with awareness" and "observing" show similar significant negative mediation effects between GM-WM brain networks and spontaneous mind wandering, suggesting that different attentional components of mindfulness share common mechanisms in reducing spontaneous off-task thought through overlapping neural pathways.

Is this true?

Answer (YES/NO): NO